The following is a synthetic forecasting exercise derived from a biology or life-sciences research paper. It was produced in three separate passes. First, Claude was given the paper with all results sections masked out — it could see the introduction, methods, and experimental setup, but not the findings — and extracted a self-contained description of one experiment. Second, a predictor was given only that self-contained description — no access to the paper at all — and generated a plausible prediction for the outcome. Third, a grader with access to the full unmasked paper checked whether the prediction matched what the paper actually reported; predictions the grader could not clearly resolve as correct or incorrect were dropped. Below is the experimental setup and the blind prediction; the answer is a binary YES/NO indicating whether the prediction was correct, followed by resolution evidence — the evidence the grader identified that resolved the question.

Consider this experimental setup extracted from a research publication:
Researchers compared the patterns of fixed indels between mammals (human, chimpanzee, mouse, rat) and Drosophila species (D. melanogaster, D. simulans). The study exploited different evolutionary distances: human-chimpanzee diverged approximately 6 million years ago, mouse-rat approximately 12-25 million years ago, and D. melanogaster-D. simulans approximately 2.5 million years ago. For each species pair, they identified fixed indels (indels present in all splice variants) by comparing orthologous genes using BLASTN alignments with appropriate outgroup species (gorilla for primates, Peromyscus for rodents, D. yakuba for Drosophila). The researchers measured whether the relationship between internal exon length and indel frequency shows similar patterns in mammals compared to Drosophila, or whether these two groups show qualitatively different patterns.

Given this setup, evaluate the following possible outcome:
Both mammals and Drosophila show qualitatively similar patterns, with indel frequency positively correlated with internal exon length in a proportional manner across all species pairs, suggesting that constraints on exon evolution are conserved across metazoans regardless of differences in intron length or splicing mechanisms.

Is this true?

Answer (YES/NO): NO